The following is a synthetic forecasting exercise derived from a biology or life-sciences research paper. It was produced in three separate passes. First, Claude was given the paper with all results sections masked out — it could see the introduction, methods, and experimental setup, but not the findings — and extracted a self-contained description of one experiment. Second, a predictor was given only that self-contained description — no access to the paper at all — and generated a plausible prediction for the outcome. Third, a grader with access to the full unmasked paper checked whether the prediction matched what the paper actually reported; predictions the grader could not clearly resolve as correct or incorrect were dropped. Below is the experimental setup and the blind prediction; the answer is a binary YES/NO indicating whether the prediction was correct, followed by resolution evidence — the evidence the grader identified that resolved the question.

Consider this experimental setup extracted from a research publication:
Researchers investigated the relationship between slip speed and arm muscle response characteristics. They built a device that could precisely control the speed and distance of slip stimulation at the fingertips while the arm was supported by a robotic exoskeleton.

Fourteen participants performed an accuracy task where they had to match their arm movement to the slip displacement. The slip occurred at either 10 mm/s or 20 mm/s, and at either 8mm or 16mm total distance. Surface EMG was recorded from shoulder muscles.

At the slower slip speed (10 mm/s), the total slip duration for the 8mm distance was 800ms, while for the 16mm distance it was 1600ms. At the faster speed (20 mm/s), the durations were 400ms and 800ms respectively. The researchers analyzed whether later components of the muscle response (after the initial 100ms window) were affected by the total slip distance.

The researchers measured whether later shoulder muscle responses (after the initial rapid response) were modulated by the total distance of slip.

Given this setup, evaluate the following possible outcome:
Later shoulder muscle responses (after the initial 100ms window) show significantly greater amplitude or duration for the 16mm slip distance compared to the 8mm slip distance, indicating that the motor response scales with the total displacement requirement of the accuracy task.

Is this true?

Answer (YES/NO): YES